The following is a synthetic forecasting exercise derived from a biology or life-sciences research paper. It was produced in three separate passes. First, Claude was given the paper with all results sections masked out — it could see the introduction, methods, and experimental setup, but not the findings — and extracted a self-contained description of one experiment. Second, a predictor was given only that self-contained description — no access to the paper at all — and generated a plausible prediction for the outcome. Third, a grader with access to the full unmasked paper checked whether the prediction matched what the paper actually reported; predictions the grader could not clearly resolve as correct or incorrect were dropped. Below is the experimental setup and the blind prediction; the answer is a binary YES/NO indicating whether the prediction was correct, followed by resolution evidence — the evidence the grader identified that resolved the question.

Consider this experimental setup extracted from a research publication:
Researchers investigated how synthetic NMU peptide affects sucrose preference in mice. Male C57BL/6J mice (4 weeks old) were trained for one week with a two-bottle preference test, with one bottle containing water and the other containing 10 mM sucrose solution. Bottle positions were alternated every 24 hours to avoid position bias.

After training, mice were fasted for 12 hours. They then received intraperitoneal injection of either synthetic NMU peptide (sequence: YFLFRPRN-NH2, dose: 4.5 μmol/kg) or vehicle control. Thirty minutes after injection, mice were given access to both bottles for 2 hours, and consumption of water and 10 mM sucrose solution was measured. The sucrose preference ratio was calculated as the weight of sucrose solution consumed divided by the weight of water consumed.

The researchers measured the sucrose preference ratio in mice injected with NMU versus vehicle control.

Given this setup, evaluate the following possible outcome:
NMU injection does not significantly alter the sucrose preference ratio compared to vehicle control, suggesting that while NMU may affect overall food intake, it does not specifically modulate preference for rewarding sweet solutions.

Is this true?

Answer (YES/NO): NO